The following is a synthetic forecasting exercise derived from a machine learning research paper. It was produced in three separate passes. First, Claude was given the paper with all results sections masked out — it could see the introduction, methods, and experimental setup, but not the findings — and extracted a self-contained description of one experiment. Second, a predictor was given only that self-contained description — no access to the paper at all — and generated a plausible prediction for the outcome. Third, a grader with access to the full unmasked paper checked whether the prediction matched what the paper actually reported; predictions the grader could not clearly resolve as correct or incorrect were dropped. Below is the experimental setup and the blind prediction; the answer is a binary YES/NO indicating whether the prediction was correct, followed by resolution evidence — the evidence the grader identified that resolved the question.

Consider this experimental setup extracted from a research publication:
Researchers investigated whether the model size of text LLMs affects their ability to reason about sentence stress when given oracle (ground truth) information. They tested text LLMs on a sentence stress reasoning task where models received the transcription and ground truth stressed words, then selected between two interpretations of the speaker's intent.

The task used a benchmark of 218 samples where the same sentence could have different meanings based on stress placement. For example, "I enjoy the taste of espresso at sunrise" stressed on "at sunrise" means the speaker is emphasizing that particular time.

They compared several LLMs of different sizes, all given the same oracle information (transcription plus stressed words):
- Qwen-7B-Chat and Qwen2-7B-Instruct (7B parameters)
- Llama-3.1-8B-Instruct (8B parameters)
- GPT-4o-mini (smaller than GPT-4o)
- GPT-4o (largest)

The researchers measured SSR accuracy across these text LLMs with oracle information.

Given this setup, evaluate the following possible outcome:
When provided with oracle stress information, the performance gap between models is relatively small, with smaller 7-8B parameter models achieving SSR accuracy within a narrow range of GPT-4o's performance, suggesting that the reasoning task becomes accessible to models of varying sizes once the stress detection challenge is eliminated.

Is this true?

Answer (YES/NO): NO